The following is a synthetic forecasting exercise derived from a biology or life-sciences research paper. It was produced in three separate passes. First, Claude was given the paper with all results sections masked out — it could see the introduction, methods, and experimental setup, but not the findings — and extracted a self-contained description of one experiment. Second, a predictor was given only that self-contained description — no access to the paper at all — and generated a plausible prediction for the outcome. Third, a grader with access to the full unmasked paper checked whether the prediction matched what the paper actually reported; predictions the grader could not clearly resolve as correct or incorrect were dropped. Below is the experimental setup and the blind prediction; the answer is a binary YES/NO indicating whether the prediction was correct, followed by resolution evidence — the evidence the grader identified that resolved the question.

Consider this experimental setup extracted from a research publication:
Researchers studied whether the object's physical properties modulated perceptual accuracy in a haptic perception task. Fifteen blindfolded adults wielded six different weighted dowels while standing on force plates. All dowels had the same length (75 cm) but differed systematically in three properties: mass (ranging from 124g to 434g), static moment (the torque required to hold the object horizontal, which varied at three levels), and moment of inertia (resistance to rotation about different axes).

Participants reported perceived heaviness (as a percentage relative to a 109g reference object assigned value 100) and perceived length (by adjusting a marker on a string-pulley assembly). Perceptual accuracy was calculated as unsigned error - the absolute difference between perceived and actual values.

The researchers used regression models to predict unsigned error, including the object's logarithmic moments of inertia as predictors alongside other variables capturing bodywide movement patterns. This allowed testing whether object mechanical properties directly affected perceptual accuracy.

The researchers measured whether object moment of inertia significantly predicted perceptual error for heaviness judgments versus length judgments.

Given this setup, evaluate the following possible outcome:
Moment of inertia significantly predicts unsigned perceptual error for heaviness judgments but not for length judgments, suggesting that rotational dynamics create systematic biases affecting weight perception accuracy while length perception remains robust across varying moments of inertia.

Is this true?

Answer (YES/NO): NO